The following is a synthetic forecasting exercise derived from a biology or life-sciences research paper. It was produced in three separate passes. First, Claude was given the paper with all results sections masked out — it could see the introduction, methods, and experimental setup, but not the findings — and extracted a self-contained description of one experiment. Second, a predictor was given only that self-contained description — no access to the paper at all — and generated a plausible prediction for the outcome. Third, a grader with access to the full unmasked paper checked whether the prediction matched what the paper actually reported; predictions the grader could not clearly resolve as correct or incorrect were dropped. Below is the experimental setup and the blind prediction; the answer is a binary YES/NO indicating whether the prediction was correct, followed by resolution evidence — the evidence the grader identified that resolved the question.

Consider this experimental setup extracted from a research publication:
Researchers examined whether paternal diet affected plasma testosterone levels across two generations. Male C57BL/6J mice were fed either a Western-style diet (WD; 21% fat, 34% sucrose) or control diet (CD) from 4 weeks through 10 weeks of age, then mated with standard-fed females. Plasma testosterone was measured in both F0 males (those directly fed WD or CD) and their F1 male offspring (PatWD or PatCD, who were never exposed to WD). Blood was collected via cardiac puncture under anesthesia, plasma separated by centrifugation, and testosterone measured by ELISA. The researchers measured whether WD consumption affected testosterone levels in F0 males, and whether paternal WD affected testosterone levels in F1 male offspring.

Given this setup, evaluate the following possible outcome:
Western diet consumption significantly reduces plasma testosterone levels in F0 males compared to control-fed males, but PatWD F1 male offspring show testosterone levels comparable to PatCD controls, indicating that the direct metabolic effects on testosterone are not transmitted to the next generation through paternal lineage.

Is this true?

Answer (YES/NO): NO